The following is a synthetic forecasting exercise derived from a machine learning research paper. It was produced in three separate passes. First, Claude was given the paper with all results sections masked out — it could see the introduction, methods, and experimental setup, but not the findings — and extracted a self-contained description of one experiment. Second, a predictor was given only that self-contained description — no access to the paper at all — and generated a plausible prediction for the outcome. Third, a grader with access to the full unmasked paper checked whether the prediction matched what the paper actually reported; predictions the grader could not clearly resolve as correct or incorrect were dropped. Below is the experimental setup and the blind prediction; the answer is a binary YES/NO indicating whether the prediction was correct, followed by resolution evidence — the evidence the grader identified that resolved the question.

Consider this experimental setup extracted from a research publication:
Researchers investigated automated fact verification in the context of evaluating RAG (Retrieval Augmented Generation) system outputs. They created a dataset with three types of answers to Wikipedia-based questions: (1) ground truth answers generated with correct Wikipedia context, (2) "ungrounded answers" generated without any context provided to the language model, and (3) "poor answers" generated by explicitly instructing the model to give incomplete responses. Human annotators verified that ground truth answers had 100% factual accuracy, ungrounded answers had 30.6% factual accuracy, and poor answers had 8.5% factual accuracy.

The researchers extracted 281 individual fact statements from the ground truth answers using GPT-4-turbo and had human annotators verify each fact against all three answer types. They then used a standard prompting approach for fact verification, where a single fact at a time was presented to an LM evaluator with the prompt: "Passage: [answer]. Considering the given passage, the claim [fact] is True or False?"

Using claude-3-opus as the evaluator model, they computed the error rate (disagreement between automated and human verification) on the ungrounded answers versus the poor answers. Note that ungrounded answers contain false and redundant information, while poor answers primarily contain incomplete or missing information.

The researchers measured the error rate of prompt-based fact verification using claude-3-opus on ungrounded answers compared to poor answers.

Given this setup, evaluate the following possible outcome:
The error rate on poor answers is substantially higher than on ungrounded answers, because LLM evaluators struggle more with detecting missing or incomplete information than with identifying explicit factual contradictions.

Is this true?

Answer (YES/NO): NO